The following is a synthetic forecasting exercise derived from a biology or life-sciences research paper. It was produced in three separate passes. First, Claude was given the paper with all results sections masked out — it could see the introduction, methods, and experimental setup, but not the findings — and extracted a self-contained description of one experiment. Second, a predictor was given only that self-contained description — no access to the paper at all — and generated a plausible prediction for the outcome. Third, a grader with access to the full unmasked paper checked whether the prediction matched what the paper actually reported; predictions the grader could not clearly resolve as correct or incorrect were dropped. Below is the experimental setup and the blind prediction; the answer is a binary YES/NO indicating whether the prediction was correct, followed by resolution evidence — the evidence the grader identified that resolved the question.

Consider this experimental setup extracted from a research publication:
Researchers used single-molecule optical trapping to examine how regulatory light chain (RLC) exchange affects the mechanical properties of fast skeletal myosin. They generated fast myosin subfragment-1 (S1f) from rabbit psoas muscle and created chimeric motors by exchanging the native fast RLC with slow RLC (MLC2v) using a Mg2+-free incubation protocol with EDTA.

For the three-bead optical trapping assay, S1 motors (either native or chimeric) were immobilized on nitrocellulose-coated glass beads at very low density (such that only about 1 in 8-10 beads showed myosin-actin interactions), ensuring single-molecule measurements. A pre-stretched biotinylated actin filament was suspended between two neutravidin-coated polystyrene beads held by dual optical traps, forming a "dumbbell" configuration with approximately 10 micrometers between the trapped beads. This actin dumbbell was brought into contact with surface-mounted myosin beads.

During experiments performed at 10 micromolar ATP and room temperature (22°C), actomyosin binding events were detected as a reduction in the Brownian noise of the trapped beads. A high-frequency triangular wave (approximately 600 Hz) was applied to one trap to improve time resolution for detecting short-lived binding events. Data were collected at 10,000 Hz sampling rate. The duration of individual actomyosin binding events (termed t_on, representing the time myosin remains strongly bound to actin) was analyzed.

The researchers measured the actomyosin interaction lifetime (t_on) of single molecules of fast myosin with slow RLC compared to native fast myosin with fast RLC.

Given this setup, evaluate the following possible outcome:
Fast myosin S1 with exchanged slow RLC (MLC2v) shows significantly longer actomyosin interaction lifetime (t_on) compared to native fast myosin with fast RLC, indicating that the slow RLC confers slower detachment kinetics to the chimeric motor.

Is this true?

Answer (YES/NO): NO